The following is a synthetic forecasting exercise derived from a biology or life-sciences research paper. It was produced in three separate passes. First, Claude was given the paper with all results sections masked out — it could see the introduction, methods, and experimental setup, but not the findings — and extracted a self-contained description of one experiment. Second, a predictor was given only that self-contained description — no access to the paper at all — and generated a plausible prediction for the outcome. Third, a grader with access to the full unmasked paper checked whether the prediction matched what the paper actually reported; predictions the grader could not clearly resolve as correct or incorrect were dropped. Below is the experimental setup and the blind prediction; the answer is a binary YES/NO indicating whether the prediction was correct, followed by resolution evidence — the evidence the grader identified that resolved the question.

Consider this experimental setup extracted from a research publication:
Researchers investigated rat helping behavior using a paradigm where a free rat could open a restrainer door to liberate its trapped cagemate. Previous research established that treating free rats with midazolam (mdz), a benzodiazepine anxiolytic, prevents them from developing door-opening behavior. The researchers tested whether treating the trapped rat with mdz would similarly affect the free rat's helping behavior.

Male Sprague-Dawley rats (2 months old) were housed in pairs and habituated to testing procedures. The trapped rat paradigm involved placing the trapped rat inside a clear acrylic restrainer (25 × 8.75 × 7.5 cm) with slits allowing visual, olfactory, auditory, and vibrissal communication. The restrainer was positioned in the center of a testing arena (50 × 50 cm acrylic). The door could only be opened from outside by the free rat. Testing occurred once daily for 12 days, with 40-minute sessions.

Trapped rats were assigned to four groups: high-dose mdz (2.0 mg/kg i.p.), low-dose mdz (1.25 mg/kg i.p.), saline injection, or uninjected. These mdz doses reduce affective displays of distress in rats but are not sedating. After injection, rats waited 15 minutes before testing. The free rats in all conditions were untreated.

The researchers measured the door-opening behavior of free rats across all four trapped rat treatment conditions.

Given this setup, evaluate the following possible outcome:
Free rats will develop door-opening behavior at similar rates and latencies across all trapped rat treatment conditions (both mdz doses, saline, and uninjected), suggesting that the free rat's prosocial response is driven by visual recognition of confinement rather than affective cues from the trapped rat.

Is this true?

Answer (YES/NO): NO